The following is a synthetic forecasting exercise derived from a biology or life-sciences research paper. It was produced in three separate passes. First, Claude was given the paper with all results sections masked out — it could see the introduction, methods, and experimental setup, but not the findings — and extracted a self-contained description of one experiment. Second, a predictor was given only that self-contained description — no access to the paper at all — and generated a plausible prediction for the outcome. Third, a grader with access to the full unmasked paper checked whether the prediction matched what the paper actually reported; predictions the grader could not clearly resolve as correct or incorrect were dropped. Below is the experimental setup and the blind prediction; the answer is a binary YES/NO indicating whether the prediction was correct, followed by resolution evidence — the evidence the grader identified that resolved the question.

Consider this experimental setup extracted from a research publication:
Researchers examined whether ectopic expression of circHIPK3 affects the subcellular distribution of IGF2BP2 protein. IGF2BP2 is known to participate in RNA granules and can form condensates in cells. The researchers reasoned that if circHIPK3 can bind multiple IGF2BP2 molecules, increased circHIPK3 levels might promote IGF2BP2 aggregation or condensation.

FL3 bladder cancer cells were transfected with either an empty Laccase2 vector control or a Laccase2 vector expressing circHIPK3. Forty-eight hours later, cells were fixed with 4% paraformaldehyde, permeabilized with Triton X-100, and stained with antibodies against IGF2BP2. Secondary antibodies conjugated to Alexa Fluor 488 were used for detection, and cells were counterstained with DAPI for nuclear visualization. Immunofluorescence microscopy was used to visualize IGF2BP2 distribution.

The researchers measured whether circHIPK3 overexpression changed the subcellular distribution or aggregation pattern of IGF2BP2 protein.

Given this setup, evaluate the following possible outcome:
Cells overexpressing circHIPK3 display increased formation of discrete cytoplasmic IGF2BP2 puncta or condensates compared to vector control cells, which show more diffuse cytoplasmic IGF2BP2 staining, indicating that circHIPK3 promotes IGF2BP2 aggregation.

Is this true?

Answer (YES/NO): YES